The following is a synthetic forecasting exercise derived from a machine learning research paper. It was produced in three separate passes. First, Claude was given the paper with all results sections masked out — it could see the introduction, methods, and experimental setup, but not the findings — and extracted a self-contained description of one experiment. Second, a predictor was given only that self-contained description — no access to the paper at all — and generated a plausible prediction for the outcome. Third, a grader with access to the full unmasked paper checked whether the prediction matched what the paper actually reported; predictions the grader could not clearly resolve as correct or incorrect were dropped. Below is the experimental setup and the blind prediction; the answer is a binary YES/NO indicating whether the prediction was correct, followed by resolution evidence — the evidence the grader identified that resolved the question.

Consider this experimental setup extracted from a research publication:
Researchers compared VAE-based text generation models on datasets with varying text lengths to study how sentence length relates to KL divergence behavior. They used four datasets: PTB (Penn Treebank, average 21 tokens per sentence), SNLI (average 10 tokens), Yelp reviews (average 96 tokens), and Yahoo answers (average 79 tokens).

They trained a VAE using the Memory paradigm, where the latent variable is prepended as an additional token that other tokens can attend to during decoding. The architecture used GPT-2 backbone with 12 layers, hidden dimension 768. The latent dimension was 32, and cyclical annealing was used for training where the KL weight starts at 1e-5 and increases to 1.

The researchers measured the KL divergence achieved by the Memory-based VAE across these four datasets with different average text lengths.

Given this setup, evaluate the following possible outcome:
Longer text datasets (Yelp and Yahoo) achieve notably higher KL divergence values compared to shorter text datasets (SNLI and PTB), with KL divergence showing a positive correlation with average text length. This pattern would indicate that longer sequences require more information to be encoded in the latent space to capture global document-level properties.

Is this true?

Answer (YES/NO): NO